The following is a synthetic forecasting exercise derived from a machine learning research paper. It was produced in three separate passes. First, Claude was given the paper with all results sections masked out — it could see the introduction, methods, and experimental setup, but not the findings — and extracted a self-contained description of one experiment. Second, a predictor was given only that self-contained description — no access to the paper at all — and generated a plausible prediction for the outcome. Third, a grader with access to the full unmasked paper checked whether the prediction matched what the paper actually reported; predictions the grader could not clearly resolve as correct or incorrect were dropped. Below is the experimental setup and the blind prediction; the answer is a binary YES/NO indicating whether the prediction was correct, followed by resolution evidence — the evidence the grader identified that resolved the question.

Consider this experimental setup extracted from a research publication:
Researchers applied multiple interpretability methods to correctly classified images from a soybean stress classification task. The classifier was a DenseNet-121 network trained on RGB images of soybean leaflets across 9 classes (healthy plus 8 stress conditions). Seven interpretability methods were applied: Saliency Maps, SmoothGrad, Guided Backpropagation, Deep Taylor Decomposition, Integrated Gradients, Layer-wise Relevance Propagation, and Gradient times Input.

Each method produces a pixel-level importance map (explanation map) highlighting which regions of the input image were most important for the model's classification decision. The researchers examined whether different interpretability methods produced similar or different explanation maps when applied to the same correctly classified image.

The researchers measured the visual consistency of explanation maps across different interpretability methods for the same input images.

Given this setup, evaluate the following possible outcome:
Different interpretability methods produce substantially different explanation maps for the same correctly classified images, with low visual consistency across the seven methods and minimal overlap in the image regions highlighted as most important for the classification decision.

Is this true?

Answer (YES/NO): NO